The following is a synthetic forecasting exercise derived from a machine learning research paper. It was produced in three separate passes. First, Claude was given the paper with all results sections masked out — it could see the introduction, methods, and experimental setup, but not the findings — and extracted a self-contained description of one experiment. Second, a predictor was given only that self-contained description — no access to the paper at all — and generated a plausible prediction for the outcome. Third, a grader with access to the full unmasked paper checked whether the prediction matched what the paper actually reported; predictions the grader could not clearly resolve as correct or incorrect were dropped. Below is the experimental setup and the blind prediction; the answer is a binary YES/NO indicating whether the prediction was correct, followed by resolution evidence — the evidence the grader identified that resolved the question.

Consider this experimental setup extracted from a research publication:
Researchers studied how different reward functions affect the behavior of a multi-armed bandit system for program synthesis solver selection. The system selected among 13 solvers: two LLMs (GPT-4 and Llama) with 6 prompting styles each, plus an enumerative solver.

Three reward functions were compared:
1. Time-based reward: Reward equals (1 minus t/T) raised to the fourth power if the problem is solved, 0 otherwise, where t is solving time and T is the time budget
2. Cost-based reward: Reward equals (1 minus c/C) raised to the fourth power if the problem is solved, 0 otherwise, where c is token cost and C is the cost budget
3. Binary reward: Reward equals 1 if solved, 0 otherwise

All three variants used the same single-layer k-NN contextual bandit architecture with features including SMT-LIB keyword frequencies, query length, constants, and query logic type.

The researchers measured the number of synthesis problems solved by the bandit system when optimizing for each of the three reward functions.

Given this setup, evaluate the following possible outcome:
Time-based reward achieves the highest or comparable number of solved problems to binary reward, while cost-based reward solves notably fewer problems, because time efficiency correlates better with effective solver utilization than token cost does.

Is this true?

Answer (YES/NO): NO